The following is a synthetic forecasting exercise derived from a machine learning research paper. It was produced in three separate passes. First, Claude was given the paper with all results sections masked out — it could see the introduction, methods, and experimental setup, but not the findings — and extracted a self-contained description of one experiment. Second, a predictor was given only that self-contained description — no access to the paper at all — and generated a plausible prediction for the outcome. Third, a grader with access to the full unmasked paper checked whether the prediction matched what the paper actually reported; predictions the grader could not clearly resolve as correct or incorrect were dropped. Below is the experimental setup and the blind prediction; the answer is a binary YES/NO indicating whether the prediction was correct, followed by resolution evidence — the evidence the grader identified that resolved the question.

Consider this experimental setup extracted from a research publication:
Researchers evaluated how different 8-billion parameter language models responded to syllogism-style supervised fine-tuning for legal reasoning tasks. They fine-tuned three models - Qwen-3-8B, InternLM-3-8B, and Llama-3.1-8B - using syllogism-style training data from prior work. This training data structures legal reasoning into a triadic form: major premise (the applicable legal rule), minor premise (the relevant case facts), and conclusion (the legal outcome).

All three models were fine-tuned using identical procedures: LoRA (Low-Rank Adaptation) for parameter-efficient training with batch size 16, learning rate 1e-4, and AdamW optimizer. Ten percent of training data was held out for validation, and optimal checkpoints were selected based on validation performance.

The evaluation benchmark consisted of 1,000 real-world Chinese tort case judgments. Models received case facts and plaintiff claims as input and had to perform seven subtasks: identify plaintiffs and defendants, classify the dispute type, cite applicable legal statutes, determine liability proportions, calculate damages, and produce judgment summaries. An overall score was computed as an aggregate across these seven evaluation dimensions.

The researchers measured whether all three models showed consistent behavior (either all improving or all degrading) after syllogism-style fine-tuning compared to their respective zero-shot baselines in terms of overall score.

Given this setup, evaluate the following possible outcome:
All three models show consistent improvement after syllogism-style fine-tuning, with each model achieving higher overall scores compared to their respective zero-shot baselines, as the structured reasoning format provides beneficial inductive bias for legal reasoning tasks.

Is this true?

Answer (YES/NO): NO